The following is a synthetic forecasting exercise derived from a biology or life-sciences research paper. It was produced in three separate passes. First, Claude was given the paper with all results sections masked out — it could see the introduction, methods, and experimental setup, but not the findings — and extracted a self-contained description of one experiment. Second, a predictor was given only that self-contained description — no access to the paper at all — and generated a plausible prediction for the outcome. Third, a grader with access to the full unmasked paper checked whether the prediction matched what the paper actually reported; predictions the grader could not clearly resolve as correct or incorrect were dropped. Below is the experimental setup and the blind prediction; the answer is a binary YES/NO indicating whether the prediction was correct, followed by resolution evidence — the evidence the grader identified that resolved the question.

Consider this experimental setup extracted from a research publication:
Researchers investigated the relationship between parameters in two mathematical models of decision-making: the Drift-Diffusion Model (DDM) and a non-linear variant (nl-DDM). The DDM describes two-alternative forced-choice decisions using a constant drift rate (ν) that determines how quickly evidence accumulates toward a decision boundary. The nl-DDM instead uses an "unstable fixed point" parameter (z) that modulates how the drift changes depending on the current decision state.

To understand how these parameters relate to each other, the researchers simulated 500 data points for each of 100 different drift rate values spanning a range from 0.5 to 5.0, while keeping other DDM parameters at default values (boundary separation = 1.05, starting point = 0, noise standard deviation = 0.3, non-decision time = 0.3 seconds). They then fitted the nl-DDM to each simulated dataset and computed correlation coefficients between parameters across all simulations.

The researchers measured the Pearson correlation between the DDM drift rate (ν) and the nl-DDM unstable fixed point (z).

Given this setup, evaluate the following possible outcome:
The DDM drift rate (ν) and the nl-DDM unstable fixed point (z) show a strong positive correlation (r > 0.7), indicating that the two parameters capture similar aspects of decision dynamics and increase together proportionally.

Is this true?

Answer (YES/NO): NO